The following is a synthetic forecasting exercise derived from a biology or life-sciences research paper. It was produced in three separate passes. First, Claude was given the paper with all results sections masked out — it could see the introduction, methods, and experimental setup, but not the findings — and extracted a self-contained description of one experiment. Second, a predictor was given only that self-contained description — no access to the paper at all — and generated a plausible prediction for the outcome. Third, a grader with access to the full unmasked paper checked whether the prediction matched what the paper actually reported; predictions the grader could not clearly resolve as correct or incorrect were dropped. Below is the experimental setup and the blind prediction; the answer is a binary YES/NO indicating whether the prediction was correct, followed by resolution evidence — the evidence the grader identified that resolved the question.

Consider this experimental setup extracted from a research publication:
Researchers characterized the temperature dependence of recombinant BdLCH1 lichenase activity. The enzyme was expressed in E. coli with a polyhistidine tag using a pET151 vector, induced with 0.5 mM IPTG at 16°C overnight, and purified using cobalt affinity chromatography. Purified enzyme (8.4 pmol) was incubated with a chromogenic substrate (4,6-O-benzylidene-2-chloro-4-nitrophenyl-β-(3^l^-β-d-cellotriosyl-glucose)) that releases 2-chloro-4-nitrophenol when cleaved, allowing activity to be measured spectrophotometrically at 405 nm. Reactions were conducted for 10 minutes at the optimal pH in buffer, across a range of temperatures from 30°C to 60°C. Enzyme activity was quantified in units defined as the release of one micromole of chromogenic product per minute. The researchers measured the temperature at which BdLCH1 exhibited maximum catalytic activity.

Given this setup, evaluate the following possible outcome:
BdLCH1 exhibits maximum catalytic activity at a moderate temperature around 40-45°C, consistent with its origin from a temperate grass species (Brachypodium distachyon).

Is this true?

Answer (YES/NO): NO